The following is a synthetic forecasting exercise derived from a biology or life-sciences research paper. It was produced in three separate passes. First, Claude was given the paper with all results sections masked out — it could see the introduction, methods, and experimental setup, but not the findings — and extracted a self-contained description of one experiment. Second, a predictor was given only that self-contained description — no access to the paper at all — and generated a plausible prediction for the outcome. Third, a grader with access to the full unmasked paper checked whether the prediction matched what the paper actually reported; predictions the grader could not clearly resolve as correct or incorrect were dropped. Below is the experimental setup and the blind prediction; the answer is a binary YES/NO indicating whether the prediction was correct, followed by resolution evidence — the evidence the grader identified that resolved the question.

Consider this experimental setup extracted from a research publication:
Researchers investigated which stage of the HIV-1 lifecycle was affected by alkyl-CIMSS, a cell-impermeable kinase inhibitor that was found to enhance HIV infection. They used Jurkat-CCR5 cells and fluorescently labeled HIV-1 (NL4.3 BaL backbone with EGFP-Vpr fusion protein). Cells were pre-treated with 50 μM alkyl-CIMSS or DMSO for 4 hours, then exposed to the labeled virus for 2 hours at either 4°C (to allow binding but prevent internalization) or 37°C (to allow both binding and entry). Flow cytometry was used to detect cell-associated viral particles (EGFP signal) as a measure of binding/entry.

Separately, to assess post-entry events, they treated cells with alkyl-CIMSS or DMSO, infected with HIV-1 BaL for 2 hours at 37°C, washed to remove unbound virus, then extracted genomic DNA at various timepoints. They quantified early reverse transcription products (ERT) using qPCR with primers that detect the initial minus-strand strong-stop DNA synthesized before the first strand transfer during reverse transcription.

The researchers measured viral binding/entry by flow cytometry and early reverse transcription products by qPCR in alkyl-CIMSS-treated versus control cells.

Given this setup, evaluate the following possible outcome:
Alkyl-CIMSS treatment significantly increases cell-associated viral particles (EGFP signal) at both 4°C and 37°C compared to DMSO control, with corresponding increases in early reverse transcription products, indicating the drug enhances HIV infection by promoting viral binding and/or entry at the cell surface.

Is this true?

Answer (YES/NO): NO